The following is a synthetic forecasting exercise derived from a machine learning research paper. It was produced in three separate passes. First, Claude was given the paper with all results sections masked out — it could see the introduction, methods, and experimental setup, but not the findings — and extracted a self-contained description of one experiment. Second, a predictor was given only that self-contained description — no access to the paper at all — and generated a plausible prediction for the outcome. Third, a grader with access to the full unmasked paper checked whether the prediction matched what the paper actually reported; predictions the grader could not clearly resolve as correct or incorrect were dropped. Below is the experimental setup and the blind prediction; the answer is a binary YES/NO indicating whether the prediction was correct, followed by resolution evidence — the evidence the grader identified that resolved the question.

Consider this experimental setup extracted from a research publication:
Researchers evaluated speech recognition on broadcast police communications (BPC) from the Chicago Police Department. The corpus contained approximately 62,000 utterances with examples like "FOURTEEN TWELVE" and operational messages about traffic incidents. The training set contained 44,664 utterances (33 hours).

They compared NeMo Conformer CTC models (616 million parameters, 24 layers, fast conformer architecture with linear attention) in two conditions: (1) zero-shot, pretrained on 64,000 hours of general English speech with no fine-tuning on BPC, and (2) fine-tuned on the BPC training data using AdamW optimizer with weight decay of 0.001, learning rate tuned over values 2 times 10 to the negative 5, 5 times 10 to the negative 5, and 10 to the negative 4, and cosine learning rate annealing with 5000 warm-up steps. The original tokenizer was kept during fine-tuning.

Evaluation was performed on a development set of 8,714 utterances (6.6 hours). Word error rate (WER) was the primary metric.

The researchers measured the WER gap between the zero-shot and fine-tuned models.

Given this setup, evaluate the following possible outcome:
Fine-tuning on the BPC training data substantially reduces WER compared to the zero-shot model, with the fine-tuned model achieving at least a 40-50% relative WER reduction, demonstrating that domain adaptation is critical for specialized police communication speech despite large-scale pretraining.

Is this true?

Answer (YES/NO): YES